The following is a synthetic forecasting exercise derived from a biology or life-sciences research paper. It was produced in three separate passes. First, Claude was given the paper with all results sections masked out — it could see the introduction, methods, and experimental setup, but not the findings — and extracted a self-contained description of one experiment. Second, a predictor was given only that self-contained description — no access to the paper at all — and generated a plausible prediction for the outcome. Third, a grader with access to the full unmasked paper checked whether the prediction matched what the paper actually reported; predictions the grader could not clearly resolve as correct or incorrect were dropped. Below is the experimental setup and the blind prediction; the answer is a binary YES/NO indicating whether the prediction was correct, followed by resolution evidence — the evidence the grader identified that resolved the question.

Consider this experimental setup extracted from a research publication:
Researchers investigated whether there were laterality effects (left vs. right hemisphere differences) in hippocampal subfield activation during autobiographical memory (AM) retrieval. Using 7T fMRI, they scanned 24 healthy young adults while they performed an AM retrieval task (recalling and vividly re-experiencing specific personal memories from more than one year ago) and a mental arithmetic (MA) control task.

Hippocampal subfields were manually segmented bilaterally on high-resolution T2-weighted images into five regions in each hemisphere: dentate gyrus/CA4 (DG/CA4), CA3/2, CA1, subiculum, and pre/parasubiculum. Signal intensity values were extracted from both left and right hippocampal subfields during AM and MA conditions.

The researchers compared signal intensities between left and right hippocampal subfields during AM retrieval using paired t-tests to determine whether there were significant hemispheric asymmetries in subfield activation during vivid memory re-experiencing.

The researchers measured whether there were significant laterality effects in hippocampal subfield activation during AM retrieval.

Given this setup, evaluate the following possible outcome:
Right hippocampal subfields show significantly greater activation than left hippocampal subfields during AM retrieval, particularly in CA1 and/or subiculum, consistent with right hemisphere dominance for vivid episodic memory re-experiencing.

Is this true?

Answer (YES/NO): NO